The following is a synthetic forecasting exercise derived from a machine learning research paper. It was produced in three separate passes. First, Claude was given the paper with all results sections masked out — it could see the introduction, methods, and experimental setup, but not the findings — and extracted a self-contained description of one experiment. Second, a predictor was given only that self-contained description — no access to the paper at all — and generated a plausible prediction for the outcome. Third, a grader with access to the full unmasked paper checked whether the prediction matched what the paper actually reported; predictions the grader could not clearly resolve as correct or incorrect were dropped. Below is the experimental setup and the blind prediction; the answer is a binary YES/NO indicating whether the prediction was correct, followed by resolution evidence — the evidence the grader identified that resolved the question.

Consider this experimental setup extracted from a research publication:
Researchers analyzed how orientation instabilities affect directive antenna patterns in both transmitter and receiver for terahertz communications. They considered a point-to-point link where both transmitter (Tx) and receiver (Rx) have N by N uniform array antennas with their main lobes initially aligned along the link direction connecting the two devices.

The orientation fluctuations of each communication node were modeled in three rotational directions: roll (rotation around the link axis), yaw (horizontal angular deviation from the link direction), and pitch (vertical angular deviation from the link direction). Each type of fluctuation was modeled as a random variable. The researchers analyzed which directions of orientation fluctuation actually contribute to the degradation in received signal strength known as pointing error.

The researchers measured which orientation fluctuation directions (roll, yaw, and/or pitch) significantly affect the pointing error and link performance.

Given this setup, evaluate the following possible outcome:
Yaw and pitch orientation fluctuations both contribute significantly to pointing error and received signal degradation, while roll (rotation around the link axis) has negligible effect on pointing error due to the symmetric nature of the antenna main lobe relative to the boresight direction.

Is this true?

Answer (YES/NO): YES